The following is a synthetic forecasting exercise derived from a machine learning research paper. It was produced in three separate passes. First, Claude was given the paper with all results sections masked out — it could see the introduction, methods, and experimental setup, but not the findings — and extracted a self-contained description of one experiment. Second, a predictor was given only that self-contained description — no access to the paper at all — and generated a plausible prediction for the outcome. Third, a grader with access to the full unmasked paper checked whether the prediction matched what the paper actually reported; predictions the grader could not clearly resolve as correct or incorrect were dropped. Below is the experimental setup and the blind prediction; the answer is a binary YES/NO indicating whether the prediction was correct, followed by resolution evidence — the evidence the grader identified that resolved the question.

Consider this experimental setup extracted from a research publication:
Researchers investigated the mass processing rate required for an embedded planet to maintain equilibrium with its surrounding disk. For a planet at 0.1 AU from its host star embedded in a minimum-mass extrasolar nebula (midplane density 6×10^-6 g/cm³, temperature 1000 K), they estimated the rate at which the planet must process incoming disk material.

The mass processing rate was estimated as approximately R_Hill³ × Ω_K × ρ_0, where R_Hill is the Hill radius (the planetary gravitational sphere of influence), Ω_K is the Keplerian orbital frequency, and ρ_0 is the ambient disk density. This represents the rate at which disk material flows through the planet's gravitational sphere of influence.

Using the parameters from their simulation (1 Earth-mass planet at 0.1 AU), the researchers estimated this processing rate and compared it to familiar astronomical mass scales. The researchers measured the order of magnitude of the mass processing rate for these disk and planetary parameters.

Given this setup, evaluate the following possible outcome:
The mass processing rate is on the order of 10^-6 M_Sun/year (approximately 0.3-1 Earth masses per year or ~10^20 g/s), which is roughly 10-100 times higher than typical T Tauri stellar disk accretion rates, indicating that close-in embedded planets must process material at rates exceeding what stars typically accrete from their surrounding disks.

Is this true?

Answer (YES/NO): YES